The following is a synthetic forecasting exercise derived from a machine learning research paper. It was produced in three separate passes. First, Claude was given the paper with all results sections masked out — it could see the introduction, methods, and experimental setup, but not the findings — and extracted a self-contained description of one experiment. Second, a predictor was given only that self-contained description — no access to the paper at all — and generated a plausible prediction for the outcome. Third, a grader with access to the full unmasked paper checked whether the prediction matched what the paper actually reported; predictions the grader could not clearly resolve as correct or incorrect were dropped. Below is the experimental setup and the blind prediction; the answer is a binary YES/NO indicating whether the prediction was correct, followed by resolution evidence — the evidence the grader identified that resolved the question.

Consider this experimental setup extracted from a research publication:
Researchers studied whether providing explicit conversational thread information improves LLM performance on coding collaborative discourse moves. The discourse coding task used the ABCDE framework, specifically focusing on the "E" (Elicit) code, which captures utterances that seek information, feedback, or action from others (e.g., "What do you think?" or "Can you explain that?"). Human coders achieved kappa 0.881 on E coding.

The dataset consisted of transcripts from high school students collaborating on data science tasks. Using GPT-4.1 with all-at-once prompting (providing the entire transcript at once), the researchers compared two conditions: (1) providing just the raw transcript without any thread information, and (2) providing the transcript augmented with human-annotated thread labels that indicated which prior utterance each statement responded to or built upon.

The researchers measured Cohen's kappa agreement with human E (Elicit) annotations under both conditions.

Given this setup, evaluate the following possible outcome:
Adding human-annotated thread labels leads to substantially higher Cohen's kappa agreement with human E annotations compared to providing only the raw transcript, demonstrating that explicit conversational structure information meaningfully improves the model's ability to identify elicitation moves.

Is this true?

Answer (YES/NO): YES